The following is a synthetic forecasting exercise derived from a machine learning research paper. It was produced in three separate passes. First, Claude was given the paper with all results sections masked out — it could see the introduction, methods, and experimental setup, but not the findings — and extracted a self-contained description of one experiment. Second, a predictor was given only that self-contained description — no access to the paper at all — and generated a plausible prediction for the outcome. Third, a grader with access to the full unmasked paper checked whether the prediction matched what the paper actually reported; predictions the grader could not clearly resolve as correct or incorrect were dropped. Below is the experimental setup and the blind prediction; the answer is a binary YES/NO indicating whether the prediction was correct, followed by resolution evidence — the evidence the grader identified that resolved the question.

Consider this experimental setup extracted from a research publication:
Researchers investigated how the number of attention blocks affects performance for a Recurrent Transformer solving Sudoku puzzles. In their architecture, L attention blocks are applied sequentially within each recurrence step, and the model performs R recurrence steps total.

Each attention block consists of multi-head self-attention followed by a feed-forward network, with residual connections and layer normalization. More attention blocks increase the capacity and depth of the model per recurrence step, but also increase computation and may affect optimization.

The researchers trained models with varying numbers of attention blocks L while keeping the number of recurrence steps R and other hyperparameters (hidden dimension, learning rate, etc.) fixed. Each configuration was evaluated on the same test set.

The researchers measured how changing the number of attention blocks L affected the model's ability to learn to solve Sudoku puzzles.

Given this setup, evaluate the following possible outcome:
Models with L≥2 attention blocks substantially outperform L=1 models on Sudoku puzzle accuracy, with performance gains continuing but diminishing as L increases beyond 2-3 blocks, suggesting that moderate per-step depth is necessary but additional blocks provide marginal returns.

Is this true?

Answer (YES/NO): NO